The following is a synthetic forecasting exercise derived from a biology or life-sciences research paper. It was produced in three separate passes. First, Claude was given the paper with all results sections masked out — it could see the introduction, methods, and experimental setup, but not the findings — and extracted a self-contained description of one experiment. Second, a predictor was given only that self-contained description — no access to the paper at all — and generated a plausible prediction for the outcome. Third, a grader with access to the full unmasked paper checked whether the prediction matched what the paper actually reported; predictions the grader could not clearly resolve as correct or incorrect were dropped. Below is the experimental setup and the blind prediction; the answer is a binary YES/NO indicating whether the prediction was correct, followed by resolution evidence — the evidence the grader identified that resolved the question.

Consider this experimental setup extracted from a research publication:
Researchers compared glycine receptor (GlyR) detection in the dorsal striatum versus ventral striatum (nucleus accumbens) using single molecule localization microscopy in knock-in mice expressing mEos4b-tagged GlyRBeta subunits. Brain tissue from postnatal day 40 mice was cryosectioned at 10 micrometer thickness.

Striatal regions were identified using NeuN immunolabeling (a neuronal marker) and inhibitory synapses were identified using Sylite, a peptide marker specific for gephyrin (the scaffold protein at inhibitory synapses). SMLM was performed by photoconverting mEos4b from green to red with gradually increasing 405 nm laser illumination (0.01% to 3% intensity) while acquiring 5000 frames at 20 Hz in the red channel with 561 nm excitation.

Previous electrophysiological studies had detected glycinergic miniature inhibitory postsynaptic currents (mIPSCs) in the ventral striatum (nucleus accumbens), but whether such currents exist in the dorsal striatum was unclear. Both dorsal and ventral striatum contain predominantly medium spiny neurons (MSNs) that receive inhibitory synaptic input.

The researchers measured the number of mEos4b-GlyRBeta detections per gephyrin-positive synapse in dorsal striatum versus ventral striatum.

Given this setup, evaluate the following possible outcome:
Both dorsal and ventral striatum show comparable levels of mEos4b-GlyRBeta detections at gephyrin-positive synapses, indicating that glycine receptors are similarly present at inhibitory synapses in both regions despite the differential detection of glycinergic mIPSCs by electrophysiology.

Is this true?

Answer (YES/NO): NO